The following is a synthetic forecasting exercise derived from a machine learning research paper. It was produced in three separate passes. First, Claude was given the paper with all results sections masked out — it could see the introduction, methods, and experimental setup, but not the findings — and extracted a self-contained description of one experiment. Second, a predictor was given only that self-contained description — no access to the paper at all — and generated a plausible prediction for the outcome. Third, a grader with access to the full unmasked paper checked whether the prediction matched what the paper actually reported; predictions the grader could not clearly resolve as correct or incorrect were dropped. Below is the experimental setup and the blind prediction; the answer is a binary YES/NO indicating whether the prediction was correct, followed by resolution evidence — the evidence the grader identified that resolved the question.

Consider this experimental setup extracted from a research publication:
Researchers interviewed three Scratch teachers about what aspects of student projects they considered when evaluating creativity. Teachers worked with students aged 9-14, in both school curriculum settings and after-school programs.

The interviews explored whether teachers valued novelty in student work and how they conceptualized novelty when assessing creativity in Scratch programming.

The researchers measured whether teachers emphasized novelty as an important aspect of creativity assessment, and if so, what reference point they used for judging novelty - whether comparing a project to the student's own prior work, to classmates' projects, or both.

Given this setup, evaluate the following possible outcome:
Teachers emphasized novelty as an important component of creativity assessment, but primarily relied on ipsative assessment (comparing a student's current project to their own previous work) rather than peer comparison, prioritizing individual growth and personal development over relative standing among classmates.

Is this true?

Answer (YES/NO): NO